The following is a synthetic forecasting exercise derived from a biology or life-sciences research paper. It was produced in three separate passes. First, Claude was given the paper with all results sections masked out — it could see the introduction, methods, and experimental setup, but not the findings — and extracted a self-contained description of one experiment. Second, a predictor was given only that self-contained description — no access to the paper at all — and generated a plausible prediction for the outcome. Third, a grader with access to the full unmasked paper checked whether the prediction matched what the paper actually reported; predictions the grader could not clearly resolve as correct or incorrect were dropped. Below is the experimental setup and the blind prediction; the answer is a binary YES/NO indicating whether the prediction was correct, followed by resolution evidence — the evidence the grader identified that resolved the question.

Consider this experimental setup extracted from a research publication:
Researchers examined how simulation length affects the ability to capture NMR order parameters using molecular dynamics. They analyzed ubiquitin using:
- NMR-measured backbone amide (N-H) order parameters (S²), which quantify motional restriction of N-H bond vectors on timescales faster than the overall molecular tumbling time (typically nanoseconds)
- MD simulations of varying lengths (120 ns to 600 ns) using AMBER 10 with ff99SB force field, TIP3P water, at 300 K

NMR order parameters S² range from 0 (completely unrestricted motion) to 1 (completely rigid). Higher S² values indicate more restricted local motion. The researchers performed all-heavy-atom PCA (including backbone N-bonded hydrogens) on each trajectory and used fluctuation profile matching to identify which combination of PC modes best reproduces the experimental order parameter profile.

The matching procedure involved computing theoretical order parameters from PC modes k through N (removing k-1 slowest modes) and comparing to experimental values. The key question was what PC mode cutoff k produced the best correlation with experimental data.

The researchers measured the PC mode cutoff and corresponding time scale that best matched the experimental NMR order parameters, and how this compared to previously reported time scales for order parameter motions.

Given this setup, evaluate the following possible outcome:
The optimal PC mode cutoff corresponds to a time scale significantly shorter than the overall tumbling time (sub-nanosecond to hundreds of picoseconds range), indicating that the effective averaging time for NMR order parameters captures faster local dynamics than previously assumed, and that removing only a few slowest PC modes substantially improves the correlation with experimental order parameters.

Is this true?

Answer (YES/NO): NO